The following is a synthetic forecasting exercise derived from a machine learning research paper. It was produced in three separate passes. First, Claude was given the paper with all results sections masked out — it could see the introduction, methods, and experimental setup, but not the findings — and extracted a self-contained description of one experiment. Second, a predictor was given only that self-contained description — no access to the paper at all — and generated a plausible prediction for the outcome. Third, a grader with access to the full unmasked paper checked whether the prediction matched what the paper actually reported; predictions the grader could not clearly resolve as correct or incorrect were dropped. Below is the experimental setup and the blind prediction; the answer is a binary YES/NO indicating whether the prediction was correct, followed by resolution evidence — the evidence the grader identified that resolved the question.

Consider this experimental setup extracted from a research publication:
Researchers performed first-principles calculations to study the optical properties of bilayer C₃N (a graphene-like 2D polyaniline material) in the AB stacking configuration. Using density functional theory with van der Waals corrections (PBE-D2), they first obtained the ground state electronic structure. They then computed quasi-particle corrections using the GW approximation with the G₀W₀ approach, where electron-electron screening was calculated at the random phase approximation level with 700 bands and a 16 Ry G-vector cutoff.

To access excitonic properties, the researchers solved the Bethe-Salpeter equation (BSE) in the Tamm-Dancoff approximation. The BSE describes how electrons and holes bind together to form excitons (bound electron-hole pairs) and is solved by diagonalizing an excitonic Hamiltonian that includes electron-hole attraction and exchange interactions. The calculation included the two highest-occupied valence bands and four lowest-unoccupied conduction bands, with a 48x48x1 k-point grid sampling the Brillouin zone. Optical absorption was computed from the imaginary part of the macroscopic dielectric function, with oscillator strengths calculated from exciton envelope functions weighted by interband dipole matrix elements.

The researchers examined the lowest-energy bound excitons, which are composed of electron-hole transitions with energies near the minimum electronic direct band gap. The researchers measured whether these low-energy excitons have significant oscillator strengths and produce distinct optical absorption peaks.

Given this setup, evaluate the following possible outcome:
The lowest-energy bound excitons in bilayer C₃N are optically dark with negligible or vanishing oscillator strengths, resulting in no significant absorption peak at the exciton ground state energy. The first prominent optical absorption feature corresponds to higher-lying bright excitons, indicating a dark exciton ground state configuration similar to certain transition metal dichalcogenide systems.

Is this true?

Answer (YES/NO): YES